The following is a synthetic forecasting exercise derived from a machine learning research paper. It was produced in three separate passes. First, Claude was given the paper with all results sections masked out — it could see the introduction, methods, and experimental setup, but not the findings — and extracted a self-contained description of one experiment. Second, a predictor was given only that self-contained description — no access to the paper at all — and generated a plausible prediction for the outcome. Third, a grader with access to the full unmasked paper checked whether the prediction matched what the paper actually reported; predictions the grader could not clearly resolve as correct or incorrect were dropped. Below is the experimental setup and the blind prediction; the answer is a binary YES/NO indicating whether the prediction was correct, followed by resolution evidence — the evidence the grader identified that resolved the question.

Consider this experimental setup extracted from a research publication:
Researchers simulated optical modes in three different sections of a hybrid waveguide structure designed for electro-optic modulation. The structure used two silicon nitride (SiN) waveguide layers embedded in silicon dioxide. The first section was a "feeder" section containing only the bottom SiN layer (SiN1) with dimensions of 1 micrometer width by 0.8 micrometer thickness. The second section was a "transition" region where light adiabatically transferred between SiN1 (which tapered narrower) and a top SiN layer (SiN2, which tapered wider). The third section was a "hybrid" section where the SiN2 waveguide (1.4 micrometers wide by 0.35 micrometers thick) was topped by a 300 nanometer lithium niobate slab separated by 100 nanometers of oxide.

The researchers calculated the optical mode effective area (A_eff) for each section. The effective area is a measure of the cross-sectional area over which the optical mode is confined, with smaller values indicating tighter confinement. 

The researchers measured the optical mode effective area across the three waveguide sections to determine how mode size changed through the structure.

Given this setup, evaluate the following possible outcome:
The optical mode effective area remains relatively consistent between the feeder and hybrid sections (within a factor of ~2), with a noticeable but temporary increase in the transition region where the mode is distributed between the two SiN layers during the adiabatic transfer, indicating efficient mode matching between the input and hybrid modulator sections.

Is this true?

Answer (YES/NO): YES